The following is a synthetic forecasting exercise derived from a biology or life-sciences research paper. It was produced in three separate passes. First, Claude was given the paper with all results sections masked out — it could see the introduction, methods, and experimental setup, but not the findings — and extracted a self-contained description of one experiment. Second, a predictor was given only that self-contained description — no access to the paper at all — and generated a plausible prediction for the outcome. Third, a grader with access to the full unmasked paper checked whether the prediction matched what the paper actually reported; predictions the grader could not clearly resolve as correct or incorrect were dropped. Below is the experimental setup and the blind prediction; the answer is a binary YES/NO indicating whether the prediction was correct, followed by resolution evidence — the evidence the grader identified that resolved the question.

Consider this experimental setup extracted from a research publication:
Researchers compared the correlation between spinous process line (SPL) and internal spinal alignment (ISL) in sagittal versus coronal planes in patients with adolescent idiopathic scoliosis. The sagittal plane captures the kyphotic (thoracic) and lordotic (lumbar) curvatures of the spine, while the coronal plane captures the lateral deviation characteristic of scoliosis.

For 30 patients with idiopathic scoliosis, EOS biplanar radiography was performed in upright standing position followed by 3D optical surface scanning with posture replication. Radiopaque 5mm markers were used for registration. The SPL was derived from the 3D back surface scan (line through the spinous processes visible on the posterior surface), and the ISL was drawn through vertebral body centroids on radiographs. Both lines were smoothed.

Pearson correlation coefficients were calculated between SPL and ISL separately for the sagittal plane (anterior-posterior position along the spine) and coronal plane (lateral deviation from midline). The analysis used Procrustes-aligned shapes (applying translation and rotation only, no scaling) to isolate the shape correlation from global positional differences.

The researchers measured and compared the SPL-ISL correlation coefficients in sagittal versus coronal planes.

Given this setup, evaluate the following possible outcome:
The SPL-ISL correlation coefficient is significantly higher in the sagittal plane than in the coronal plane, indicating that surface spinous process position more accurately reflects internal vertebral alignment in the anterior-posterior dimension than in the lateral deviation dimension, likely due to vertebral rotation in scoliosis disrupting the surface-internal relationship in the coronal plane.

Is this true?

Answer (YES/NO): YES